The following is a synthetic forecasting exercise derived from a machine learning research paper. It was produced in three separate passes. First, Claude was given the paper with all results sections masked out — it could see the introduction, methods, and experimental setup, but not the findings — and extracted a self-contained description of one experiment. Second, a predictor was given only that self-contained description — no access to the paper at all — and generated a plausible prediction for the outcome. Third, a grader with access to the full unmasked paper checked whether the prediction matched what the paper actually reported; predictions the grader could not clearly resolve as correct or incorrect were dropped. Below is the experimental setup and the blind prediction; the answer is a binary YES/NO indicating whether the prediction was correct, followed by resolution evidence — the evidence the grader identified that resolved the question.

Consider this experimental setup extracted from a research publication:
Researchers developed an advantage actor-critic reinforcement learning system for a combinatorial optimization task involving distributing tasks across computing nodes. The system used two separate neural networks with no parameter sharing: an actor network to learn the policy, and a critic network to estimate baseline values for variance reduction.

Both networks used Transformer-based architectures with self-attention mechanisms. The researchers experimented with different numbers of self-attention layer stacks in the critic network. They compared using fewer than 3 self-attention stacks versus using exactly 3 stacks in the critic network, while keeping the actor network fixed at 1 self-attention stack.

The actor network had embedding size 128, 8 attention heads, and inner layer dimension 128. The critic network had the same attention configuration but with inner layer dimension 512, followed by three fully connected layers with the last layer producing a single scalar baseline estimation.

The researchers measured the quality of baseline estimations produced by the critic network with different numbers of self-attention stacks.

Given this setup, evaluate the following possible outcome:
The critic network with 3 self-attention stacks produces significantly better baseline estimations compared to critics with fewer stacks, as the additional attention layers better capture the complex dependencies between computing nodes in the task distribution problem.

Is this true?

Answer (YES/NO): YES